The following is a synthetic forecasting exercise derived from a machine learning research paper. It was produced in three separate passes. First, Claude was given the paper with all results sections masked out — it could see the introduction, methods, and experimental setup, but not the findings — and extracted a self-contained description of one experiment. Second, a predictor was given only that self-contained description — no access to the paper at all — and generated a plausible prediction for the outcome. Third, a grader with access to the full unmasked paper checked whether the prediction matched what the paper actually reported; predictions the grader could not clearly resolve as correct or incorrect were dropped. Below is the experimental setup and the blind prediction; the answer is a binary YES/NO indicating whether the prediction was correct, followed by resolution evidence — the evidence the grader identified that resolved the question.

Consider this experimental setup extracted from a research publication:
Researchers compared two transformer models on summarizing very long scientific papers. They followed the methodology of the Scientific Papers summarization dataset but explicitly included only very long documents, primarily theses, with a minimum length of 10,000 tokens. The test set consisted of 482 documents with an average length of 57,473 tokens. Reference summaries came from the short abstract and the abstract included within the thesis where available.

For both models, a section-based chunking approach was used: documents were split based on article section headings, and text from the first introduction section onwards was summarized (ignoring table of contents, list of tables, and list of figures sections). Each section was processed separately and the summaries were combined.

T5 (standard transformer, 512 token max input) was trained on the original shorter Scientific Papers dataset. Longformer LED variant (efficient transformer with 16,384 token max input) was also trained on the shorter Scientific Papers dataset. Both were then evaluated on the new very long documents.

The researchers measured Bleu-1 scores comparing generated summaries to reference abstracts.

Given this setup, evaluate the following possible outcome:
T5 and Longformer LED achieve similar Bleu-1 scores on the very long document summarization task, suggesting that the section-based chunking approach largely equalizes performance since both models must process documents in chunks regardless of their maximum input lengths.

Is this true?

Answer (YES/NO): NO